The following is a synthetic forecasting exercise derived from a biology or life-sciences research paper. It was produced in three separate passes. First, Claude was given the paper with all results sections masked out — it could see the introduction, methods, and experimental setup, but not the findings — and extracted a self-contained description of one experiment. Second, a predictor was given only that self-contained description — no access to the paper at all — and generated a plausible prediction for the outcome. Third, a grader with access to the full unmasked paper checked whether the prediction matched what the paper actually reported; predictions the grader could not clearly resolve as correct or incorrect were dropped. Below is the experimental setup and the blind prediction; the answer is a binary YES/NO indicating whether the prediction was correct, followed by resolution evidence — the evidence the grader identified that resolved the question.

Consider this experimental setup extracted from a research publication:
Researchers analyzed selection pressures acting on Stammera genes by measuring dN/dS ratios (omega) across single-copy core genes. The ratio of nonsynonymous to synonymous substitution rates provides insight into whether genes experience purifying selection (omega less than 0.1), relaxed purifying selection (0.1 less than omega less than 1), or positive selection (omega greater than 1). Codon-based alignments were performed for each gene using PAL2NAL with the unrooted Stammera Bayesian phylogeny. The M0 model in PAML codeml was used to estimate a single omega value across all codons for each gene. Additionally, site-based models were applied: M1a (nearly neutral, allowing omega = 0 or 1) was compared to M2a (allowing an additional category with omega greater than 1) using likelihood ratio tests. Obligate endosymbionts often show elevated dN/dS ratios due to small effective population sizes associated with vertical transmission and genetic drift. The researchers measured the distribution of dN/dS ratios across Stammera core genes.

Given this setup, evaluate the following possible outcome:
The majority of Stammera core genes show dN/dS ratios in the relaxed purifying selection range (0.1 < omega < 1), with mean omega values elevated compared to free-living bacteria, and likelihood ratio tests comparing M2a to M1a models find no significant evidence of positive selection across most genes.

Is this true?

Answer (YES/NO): NO